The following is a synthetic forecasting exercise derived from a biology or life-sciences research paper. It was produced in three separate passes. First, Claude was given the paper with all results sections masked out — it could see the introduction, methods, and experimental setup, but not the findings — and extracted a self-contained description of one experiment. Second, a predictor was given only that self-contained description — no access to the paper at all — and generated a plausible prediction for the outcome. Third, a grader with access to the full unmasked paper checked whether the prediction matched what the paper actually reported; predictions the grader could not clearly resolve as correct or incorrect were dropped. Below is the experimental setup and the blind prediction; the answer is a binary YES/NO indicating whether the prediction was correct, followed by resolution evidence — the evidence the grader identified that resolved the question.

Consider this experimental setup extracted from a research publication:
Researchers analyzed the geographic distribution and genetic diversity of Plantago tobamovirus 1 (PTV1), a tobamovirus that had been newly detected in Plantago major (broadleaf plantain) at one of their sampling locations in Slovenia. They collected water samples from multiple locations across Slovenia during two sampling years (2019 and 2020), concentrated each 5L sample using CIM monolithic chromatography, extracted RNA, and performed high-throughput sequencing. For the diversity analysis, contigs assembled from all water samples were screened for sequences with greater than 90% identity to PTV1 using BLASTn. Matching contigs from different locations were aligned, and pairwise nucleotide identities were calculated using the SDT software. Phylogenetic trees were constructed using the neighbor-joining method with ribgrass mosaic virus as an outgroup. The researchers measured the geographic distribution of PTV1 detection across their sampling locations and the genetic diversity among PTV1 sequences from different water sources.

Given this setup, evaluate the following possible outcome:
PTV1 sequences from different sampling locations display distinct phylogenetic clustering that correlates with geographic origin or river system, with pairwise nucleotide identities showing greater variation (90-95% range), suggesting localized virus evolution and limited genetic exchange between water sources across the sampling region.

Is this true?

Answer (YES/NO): NO